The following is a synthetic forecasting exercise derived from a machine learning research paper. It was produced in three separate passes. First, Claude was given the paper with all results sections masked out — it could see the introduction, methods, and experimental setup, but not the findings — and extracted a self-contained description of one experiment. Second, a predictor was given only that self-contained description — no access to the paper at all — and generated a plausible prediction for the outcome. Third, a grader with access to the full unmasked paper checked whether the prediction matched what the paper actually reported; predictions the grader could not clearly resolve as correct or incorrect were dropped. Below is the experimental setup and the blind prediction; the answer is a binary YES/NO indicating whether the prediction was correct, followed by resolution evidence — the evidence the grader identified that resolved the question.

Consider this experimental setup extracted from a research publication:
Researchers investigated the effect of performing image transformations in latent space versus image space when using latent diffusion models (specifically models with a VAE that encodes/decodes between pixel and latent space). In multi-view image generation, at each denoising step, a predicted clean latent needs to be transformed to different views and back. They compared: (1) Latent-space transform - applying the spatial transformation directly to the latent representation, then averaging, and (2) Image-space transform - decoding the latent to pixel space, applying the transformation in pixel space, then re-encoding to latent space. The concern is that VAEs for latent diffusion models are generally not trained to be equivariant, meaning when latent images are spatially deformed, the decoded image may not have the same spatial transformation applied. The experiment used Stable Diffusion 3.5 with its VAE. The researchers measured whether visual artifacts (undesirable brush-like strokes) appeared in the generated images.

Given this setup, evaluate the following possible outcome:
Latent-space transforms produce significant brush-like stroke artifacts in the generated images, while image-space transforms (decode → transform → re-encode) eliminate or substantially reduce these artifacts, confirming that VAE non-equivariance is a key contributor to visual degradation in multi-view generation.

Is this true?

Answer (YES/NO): YES